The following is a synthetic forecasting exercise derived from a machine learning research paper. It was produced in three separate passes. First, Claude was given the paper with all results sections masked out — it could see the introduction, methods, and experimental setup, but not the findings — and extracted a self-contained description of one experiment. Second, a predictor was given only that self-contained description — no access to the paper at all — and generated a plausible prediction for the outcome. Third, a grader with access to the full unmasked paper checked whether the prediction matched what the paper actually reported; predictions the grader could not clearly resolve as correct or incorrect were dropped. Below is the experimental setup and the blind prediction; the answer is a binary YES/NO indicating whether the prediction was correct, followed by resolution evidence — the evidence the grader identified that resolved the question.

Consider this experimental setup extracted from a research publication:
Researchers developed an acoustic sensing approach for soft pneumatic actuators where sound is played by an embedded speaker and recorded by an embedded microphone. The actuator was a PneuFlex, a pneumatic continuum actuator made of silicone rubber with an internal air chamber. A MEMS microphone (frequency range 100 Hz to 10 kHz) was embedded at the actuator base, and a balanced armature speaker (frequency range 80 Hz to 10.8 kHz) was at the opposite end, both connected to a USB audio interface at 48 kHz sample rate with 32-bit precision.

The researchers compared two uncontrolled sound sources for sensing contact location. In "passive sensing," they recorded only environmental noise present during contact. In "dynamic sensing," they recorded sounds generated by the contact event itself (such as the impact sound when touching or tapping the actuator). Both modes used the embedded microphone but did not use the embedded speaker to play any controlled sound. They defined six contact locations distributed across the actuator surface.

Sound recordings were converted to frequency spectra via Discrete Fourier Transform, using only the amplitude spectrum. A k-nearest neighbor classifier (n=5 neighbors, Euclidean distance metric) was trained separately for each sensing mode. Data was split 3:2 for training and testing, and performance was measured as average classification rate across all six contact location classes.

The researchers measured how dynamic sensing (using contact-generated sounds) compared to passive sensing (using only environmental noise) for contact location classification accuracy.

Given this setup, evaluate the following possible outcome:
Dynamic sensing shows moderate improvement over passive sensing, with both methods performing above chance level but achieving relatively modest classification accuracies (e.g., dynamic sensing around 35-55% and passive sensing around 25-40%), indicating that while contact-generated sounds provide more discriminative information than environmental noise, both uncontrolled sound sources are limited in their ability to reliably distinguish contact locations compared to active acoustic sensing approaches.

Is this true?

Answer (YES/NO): NO